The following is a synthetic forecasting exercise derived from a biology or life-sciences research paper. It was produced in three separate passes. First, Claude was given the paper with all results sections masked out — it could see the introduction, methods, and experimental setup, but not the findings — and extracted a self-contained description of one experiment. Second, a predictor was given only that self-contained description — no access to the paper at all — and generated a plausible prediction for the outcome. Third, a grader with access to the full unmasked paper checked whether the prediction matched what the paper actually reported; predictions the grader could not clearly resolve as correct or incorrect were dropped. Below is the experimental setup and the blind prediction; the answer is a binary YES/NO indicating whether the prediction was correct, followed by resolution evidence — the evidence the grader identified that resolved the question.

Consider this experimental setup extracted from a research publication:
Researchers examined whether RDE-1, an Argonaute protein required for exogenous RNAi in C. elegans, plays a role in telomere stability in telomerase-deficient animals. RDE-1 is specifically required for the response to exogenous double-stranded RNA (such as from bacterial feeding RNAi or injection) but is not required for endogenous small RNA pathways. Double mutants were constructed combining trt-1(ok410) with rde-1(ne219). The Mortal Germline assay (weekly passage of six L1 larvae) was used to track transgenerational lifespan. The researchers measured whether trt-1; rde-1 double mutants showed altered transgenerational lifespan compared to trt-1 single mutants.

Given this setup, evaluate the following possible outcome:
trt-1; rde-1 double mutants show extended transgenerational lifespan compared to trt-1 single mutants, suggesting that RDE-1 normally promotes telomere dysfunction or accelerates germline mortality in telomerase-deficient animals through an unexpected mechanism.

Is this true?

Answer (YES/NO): NO